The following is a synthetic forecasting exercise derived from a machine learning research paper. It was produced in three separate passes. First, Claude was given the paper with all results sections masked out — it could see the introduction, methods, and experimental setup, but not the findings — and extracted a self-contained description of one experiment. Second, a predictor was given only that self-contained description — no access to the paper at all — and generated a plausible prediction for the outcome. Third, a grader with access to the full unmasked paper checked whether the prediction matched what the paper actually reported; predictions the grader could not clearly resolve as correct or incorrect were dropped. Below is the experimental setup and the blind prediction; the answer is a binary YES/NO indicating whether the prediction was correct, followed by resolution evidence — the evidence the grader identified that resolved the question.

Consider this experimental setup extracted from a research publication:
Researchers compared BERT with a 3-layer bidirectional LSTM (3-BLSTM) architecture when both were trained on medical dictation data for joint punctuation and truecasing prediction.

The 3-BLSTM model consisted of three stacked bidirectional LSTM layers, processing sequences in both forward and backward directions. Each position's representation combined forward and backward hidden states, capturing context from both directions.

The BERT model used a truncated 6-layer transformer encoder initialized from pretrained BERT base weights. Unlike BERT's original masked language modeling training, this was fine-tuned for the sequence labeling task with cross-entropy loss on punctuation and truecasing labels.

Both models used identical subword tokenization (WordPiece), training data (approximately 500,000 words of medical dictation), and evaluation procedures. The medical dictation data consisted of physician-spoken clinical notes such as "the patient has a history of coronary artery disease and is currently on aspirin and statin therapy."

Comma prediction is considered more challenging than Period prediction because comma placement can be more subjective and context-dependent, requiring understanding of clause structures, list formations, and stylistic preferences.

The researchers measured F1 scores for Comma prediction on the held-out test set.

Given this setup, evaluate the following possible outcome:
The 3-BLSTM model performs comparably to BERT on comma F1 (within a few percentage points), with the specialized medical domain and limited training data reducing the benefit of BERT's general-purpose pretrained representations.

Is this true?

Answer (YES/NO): NO